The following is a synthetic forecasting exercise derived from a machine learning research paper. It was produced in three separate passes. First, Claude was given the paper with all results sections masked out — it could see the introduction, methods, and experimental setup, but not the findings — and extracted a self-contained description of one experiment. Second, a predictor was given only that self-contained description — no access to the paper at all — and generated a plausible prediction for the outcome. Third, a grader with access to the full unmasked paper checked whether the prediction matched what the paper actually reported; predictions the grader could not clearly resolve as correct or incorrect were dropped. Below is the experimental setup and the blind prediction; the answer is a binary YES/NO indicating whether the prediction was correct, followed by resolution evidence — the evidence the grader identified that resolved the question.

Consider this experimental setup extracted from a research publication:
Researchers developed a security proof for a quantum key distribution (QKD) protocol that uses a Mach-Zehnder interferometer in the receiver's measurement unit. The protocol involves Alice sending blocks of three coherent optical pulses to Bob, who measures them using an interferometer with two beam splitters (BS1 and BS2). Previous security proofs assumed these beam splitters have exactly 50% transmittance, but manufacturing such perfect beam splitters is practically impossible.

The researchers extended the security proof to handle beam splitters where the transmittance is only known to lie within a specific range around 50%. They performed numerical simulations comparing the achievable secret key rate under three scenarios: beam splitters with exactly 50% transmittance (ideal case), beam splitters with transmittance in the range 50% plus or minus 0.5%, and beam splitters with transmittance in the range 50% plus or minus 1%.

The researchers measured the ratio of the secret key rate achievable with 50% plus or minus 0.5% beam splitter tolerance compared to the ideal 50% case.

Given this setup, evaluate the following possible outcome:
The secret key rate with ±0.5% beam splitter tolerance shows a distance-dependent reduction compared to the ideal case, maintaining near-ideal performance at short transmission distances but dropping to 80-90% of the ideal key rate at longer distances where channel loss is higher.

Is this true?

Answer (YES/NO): NO